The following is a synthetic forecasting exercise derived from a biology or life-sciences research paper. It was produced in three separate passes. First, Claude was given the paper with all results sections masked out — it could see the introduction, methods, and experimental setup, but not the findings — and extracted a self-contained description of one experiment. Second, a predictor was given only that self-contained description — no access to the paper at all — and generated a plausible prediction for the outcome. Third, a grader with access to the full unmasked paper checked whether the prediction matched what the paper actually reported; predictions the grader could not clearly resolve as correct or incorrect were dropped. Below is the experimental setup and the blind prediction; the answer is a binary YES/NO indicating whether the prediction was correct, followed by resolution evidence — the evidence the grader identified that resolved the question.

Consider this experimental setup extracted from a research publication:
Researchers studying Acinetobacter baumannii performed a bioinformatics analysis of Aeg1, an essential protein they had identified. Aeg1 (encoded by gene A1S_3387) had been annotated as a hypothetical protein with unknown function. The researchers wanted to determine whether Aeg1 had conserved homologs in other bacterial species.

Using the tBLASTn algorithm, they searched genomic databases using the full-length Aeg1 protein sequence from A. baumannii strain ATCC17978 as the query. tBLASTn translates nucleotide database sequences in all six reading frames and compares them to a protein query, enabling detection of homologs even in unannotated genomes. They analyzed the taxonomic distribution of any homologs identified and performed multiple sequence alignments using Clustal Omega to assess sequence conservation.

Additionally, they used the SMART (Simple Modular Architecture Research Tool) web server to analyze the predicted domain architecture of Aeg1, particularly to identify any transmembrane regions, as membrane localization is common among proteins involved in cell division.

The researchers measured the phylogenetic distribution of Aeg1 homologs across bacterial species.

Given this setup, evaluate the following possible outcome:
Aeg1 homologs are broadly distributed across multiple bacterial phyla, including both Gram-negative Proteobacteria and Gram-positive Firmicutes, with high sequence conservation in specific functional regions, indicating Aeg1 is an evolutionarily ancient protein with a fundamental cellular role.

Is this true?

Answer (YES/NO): NO